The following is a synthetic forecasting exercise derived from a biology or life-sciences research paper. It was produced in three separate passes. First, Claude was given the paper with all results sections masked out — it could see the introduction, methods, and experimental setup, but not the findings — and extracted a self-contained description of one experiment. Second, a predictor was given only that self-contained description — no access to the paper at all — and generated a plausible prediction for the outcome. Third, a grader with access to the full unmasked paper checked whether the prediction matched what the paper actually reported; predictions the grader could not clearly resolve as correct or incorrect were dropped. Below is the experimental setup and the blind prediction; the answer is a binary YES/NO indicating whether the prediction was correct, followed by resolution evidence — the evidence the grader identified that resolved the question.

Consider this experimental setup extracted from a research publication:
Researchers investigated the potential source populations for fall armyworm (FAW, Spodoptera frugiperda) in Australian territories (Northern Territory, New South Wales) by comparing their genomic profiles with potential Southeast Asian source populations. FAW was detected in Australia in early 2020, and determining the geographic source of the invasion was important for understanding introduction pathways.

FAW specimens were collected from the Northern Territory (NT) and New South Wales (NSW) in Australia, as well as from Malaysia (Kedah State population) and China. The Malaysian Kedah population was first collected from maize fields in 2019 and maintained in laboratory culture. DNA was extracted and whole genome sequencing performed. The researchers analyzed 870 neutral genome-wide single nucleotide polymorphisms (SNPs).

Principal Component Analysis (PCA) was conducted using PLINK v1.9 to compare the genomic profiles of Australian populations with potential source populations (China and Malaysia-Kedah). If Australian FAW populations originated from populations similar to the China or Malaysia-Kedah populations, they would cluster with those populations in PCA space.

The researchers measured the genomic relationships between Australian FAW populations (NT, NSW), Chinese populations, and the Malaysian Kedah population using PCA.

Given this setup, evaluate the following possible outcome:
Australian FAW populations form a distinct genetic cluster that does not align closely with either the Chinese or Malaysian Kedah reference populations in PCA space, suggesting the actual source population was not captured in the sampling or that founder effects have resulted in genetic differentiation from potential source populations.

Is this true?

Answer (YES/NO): NO